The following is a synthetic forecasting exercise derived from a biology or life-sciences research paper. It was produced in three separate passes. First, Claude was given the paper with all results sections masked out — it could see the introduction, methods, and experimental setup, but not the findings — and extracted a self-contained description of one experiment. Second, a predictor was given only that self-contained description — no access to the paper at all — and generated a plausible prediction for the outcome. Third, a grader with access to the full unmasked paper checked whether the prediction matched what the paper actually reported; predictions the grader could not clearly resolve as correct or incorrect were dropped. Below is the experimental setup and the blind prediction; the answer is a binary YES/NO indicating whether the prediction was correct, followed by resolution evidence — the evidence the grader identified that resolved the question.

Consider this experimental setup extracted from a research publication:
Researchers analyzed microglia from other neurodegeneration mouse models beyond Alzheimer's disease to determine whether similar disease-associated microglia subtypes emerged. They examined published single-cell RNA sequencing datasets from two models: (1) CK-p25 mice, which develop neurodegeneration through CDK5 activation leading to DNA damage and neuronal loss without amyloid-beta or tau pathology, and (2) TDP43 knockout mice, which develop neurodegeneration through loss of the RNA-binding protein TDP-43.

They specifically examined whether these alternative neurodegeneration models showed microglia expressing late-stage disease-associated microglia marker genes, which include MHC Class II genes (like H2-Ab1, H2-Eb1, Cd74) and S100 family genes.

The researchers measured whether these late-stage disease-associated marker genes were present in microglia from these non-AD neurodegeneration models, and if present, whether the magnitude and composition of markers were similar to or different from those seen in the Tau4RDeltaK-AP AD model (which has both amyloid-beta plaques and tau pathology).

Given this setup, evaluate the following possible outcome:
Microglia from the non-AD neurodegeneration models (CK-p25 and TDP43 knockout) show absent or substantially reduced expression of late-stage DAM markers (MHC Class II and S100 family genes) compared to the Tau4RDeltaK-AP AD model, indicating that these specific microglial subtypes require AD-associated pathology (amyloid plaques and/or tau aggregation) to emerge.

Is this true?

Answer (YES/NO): NO